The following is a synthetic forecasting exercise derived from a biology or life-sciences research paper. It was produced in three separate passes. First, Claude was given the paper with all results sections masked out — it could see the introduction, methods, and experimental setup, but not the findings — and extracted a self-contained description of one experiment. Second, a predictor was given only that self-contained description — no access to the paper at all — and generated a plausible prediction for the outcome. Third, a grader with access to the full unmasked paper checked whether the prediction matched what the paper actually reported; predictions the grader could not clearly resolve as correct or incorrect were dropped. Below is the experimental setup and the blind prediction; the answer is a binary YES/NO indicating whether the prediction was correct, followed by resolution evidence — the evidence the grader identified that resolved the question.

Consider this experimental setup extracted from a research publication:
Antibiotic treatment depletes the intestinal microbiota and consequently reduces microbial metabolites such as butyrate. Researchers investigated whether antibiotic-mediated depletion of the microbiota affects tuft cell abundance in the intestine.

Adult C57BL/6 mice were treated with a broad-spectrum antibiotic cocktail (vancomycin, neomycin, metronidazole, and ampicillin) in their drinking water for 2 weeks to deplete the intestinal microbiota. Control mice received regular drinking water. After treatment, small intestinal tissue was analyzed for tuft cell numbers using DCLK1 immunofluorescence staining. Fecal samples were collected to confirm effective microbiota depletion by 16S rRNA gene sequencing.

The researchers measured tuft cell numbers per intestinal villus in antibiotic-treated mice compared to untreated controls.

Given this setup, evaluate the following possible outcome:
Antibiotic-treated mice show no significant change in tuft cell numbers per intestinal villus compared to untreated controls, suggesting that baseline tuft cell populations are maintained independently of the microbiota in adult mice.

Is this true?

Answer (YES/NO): NO